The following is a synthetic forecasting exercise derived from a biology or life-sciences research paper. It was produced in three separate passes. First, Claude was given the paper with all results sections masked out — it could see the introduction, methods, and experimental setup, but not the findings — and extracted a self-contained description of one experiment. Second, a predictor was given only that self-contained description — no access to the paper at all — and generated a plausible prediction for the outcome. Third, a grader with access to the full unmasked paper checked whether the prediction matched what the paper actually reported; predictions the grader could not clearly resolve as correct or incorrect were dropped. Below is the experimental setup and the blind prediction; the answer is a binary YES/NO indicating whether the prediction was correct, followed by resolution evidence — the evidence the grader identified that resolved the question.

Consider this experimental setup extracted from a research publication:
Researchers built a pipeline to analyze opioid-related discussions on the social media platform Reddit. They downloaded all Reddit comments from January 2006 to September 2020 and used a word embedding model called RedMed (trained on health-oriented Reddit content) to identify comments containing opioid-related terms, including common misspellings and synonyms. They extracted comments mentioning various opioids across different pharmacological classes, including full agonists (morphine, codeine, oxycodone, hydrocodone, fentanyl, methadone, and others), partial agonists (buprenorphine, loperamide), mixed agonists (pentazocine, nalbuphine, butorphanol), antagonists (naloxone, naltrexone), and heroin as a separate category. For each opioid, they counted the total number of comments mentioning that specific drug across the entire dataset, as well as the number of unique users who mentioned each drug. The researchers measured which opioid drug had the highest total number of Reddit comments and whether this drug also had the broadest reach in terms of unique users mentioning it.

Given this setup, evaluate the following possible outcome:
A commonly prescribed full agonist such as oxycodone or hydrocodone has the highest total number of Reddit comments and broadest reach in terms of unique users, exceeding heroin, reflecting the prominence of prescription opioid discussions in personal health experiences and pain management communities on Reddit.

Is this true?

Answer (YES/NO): NO